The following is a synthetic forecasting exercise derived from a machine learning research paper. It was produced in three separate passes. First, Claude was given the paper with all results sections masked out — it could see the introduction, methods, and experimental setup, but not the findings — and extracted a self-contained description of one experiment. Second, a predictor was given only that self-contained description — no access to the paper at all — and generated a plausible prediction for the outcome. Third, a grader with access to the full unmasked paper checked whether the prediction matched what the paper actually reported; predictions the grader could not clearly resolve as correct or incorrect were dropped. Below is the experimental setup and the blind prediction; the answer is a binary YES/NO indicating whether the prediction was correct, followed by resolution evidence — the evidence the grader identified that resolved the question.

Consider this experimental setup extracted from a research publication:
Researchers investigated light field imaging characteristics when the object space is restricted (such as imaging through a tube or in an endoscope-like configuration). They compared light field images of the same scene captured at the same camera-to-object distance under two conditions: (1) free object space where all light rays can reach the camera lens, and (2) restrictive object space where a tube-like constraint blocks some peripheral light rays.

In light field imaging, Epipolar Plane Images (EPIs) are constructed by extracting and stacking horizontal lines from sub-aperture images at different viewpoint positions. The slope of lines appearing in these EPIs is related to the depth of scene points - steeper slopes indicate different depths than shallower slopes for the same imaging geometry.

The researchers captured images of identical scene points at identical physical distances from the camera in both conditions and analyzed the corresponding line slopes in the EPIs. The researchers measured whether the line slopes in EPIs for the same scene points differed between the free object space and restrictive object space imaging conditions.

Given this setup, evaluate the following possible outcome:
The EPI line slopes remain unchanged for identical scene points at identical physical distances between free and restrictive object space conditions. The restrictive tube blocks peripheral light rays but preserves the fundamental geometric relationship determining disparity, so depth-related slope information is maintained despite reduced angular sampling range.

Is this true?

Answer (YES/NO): NO